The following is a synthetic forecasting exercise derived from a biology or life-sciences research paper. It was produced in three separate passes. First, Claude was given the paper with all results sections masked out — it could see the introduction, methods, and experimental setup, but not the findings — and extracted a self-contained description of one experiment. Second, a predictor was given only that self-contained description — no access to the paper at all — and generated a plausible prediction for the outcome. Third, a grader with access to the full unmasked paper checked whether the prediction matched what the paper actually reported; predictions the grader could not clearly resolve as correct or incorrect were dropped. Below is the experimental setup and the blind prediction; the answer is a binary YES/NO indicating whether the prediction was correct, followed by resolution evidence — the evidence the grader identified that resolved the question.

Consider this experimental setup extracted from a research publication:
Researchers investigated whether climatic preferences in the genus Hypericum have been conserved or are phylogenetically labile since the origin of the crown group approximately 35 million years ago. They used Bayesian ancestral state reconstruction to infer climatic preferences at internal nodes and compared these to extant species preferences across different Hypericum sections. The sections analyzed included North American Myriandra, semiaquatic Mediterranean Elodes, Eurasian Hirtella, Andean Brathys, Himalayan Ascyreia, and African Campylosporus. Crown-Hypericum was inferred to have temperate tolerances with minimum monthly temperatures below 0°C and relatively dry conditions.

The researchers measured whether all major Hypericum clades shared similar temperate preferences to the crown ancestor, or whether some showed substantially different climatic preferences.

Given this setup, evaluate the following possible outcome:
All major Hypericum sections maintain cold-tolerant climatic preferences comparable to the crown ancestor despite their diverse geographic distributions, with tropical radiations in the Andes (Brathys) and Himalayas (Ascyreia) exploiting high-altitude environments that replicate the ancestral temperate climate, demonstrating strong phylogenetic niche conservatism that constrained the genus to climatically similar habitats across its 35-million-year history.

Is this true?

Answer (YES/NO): NO